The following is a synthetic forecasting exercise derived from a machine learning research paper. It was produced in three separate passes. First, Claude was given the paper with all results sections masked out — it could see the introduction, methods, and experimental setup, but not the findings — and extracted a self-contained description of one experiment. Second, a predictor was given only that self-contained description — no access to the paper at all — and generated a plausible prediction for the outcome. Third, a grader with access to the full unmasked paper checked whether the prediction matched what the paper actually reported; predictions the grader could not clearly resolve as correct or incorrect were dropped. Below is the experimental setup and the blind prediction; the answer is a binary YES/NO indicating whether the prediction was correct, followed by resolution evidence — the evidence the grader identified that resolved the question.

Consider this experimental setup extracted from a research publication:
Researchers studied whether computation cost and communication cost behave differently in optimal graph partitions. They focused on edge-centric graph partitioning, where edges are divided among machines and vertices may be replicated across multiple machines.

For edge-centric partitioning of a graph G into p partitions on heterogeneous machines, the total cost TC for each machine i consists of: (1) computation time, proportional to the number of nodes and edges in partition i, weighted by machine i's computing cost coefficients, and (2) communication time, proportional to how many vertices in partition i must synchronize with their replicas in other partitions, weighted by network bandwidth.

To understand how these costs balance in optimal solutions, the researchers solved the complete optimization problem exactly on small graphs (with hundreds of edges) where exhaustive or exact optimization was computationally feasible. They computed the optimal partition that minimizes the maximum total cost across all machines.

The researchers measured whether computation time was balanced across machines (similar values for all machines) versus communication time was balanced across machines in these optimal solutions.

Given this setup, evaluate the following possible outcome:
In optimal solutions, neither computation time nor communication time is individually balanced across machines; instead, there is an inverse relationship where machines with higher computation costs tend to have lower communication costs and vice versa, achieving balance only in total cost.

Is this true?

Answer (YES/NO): NO